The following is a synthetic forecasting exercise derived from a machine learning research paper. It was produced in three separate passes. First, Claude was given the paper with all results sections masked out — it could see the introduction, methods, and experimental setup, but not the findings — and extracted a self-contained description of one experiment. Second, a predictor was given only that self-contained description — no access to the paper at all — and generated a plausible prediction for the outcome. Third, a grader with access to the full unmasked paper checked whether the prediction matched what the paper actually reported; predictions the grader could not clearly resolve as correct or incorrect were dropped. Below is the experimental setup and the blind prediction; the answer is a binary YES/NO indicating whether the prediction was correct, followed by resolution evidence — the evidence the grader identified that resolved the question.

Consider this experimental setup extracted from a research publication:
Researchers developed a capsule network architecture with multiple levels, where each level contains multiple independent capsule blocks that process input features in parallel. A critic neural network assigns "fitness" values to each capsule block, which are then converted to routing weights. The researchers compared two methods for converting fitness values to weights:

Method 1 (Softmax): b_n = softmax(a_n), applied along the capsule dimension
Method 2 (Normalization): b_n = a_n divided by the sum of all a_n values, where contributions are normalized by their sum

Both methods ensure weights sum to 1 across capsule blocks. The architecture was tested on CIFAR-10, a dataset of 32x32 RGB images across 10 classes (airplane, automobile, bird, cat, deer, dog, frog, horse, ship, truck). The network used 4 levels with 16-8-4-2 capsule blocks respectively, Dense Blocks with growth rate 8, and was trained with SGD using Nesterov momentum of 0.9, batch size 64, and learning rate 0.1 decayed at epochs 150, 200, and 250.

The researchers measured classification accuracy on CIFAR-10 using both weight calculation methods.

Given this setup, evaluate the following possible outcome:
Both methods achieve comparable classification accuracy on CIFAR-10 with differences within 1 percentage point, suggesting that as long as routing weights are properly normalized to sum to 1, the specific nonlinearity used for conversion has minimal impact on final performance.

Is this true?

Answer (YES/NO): YES